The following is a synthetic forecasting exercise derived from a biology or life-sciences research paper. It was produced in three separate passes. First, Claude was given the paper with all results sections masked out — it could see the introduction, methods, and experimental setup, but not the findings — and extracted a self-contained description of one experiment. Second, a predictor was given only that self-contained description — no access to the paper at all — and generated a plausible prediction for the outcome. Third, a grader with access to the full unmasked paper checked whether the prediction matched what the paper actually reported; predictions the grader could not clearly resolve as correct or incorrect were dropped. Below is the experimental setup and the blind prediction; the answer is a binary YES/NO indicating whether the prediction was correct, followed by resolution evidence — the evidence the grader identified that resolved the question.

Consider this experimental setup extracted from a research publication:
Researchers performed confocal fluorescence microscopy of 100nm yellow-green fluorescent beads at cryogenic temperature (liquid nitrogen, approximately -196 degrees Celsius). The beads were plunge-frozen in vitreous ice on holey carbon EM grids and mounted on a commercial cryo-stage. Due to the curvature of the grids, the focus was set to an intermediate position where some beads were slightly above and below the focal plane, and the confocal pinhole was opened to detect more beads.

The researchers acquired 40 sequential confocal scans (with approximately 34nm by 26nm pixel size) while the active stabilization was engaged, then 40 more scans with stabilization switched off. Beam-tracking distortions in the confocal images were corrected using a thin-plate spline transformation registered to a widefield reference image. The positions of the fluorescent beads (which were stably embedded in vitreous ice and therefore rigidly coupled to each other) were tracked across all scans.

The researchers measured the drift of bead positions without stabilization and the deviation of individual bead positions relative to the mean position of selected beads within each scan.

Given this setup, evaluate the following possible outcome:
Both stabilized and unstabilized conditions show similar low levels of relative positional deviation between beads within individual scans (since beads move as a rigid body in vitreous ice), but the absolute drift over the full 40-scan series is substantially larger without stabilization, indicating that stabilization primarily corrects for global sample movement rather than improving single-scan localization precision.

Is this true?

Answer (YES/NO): NO